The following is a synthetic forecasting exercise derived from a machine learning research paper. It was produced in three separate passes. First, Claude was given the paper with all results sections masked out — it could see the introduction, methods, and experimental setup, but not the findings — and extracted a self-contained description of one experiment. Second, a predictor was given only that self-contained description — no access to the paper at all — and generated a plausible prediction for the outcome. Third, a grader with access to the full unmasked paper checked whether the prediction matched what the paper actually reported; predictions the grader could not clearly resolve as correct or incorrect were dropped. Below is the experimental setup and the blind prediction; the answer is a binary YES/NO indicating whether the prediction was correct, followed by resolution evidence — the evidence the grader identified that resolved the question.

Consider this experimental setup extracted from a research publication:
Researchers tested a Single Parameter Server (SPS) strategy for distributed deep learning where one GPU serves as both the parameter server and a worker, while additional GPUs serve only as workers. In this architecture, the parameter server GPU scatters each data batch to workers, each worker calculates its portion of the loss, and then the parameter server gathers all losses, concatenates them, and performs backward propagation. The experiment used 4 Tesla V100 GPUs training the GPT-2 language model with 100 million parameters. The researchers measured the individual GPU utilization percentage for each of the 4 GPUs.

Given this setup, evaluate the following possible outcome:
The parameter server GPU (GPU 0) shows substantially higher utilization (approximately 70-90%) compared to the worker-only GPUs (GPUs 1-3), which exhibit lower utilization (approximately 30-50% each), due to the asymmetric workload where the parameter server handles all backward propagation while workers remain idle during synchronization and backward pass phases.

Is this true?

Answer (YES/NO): NO